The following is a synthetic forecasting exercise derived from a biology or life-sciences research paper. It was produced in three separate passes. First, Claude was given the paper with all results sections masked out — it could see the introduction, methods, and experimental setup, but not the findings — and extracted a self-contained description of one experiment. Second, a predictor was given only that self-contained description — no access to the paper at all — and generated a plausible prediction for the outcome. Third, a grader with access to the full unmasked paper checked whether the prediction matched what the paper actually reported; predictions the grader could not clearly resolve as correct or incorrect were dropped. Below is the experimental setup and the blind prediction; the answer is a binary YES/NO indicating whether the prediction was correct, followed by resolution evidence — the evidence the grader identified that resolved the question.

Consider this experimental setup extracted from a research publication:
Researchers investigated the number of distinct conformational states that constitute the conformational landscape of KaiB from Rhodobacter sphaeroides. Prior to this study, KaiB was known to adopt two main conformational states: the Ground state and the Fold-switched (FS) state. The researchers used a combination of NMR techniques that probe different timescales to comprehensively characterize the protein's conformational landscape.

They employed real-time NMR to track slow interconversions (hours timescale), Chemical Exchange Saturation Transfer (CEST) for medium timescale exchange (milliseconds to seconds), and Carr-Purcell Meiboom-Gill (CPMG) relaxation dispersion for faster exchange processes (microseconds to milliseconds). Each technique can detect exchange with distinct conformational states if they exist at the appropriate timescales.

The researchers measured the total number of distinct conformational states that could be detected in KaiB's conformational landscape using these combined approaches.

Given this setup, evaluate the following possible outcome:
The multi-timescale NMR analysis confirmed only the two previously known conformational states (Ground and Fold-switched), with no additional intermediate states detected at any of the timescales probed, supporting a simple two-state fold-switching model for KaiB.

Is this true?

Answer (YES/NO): NO